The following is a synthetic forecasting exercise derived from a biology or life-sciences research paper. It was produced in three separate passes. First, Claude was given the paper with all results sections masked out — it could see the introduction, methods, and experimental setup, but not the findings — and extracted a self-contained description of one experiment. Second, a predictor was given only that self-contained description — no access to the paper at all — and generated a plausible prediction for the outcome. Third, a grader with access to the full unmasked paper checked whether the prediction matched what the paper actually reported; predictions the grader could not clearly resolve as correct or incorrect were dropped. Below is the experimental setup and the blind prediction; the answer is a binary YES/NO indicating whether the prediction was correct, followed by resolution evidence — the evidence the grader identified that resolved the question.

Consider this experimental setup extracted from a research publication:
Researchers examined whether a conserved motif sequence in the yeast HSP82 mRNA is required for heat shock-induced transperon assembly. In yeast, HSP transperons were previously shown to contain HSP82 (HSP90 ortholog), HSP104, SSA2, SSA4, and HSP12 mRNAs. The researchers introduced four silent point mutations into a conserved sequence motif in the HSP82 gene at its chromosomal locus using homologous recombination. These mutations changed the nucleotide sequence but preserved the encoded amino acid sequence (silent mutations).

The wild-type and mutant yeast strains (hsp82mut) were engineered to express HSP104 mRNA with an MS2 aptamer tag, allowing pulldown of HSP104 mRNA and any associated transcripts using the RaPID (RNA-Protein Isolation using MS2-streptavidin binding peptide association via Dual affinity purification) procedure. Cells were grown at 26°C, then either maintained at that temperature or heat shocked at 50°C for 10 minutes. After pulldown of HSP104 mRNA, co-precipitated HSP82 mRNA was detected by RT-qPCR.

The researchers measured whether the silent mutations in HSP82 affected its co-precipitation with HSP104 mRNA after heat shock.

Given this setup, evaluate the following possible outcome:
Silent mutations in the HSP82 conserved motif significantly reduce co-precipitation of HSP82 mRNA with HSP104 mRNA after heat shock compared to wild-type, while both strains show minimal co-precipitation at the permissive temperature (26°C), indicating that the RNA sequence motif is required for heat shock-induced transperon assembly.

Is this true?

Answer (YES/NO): YES